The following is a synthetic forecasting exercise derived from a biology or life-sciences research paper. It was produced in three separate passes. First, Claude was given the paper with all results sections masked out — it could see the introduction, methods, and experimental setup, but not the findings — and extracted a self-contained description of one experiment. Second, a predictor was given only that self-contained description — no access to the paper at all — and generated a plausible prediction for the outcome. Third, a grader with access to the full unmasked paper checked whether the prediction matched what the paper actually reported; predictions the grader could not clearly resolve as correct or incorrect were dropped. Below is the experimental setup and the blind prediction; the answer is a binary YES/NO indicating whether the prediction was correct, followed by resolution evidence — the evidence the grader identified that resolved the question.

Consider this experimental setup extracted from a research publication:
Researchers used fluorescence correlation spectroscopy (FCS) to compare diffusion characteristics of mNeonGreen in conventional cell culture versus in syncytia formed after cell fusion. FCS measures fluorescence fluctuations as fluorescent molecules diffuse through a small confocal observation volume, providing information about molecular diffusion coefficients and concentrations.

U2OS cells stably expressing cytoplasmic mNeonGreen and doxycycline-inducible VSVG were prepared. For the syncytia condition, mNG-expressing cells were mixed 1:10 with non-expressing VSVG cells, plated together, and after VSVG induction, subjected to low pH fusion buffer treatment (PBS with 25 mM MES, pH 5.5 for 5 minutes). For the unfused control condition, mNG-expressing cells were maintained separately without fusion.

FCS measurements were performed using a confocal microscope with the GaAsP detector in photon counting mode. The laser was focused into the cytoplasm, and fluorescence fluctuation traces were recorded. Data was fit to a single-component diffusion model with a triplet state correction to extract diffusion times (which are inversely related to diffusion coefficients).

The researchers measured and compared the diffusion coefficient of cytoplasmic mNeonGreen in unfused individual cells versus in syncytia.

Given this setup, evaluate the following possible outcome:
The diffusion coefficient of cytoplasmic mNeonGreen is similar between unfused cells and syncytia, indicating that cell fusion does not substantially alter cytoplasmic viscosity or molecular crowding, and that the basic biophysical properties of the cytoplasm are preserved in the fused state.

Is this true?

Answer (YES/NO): YES